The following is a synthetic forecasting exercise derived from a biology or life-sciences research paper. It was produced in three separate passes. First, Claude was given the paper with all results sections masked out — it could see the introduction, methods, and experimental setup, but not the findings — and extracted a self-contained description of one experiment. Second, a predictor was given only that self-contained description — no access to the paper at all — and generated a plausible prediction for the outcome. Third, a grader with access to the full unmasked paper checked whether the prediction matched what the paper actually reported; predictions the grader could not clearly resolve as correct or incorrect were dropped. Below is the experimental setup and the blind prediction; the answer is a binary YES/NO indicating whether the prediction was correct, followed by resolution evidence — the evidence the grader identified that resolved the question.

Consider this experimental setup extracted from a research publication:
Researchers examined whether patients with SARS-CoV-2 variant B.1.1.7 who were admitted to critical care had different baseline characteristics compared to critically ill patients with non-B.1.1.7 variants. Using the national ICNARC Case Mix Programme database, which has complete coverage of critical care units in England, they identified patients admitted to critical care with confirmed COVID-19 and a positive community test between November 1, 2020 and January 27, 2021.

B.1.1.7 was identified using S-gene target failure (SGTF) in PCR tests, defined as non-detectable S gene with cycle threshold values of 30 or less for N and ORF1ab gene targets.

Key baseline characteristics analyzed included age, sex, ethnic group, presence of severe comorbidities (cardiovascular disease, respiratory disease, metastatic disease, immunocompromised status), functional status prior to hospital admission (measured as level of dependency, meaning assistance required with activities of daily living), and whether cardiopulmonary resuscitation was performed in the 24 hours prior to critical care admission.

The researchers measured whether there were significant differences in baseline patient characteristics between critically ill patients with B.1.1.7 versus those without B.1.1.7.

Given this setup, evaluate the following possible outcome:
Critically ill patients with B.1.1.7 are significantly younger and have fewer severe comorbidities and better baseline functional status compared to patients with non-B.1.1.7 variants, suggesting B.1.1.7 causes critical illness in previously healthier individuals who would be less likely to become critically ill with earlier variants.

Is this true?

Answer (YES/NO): NO